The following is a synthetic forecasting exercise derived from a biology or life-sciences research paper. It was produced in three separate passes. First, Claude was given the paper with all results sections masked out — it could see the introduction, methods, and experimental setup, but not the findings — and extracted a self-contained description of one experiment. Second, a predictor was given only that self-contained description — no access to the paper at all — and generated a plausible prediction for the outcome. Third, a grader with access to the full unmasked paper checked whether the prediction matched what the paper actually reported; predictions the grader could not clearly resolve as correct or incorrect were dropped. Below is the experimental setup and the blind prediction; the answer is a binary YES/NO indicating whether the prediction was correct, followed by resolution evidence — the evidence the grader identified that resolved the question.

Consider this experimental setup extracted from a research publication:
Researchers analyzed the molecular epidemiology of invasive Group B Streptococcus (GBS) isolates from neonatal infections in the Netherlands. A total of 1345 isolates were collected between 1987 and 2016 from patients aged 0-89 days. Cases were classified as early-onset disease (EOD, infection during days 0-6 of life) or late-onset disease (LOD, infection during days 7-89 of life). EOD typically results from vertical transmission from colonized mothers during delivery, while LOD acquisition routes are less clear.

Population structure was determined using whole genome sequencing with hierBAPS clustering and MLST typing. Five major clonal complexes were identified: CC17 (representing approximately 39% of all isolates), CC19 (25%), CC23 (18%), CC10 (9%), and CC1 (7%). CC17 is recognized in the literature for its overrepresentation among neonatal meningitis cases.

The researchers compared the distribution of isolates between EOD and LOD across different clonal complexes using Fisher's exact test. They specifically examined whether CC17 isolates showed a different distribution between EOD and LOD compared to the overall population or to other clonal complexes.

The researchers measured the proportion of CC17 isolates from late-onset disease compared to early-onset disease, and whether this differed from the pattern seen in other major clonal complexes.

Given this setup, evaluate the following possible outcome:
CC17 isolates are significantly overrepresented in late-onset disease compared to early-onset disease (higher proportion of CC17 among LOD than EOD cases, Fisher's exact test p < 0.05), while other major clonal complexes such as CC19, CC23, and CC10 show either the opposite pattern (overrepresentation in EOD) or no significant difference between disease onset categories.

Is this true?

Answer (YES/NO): YES